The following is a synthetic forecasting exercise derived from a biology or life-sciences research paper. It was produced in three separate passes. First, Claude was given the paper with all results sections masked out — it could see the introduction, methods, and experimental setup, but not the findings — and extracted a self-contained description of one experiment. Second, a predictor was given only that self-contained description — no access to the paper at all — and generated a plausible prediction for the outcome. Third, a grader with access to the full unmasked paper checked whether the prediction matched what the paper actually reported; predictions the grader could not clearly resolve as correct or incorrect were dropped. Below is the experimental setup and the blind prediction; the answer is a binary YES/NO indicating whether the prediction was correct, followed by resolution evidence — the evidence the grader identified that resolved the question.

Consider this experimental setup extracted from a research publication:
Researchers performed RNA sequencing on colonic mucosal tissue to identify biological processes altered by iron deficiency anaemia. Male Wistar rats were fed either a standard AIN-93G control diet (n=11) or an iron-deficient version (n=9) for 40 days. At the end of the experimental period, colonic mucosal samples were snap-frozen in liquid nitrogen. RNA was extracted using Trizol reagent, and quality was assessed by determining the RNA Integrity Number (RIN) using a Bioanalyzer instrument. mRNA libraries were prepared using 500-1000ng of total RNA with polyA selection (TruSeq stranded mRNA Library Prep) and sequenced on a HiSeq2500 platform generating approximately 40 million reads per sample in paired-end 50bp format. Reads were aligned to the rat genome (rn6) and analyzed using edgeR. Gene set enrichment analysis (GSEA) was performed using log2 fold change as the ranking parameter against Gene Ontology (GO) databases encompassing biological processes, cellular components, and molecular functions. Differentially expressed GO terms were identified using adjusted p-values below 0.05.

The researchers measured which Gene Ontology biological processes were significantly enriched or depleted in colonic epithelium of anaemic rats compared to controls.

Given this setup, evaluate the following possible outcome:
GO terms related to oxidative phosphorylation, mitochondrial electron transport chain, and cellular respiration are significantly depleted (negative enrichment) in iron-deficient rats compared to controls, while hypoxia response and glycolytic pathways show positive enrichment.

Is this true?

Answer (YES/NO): NO